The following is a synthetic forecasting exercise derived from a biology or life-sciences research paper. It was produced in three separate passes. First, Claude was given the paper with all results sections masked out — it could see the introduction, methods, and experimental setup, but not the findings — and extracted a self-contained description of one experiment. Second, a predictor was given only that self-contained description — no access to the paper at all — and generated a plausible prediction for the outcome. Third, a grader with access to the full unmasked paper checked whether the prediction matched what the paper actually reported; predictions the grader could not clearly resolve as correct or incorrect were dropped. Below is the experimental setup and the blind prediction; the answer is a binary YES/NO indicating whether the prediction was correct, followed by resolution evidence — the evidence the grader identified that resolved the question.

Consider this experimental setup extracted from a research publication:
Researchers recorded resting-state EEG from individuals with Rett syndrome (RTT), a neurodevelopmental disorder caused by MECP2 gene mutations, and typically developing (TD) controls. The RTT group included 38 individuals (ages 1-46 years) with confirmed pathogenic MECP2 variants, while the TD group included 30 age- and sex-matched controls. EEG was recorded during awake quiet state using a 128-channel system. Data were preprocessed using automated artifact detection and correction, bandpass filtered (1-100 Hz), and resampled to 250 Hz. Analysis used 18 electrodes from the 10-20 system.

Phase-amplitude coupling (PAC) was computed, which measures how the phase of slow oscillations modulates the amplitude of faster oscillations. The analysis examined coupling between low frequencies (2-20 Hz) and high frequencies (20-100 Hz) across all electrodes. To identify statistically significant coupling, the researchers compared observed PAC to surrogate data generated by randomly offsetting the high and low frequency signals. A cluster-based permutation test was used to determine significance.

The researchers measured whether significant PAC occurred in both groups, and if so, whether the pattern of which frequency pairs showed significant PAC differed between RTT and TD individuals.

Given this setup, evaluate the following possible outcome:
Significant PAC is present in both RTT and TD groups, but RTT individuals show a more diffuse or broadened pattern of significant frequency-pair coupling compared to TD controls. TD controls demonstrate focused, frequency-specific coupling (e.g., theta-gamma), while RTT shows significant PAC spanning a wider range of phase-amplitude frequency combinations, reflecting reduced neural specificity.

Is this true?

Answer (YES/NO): YES